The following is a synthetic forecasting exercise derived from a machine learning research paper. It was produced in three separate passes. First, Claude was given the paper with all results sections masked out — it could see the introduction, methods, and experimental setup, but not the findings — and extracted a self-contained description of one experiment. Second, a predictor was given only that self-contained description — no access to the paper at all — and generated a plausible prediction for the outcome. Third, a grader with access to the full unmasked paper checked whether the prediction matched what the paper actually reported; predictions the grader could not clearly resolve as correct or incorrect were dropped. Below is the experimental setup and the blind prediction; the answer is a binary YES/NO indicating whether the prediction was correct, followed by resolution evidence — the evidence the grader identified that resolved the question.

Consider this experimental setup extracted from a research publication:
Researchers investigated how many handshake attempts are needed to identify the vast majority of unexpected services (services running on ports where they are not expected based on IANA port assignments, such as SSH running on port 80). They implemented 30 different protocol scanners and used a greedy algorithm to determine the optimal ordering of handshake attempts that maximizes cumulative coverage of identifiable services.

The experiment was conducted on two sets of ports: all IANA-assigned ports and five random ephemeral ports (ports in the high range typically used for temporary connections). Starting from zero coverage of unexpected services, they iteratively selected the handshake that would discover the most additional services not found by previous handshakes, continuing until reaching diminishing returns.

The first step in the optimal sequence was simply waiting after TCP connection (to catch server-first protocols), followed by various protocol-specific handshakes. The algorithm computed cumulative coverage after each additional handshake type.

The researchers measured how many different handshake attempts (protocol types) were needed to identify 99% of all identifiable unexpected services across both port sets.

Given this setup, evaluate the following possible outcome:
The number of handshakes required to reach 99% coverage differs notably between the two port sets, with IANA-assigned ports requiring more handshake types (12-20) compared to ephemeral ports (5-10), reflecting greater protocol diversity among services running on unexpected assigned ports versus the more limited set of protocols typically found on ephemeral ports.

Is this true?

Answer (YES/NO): NO